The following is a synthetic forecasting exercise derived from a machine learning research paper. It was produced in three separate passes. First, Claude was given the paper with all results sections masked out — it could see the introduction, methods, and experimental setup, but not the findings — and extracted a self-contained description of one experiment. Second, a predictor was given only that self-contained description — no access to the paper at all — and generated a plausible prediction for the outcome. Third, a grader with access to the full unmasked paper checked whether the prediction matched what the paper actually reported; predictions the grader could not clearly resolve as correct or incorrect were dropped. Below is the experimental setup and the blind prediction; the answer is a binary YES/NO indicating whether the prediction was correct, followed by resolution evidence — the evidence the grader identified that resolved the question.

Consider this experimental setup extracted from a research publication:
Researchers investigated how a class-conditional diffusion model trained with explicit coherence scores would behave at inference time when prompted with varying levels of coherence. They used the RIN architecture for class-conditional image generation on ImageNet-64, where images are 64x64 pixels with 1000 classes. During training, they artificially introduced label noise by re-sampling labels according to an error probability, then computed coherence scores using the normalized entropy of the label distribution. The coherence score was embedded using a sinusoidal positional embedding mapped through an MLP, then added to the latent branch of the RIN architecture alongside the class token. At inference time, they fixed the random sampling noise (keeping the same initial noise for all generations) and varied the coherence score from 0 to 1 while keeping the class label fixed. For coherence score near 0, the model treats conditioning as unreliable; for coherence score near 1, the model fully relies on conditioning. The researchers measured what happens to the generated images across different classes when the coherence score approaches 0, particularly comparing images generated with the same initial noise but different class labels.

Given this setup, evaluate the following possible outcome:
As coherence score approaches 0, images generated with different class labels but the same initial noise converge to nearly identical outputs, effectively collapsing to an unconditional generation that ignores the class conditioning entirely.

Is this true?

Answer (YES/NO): YES